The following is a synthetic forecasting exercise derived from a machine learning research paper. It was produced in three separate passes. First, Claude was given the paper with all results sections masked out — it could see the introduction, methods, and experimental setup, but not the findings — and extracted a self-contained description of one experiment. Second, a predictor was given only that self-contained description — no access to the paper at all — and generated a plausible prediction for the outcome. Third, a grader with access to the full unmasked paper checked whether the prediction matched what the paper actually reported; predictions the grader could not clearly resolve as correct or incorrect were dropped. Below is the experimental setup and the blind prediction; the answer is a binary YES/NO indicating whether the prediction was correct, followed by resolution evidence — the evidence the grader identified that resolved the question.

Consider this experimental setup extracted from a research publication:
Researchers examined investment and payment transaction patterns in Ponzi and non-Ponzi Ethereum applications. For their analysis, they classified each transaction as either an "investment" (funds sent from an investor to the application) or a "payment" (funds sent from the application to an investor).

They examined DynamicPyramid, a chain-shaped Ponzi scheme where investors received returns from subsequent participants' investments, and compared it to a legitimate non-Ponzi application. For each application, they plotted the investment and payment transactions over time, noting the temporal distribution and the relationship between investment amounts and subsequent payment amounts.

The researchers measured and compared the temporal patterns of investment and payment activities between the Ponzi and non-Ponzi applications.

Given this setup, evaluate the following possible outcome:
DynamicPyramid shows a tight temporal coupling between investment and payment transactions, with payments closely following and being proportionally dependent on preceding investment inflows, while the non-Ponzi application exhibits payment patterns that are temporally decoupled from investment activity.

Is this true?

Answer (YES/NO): NO